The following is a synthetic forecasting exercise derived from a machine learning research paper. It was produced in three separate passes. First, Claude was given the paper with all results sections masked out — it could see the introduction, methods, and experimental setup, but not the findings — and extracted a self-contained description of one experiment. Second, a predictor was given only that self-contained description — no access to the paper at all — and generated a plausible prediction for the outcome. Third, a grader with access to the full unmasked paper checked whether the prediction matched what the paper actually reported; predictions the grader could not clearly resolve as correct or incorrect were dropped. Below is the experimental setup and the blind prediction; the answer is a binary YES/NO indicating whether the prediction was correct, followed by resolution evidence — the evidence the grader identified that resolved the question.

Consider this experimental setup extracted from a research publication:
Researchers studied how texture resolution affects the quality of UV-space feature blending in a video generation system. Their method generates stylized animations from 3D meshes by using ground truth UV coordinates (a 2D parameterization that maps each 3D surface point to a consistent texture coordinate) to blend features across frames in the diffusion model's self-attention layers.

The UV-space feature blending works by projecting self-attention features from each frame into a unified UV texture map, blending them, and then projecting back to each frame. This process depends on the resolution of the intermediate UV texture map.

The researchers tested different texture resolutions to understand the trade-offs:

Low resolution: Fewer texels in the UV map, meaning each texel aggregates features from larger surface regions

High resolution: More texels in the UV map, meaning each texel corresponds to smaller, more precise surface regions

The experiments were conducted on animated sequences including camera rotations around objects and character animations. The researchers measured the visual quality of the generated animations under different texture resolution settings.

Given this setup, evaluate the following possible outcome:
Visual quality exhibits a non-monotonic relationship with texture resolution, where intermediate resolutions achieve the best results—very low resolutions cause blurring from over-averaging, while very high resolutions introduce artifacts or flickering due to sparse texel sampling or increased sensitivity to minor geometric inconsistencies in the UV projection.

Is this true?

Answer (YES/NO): NO